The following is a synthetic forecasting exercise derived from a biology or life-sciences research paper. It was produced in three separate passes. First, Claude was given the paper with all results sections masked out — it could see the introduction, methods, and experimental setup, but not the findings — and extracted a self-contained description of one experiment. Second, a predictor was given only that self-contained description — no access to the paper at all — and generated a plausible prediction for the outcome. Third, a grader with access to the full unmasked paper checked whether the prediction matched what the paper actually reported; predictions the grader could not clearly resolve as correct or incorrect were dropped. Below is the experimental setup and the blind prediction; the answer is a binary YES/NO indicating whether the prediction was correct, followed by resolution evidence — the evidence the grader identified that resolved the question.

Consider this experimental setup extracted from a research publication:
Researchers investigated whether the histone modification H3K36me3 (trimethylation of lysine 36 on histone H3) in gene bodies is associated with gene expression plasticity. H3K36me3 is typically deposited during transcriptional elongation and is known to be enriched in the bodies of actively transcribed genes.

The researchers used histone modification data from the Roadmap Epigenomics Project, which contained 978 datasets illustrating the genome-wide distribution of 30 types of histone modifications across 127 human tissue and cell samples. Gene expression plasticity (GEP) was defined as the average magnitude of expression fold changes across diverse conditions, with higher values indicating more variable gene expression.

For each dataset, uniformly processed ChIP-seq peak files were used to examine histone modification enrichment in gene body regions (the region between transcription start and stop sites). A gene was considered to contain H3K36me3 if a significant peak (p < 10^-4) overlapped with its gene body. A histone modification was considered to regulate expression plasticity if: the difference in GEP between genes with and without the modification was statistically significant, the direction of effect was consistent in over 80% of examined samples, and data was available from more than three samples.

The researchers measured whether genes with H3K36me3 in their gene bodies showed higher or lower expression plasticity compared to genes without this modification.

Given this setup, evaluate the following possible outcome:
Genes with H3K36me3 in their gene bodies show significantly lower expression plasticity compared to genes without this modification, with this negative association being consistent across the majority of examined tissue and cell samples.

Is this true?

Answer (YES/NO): YES